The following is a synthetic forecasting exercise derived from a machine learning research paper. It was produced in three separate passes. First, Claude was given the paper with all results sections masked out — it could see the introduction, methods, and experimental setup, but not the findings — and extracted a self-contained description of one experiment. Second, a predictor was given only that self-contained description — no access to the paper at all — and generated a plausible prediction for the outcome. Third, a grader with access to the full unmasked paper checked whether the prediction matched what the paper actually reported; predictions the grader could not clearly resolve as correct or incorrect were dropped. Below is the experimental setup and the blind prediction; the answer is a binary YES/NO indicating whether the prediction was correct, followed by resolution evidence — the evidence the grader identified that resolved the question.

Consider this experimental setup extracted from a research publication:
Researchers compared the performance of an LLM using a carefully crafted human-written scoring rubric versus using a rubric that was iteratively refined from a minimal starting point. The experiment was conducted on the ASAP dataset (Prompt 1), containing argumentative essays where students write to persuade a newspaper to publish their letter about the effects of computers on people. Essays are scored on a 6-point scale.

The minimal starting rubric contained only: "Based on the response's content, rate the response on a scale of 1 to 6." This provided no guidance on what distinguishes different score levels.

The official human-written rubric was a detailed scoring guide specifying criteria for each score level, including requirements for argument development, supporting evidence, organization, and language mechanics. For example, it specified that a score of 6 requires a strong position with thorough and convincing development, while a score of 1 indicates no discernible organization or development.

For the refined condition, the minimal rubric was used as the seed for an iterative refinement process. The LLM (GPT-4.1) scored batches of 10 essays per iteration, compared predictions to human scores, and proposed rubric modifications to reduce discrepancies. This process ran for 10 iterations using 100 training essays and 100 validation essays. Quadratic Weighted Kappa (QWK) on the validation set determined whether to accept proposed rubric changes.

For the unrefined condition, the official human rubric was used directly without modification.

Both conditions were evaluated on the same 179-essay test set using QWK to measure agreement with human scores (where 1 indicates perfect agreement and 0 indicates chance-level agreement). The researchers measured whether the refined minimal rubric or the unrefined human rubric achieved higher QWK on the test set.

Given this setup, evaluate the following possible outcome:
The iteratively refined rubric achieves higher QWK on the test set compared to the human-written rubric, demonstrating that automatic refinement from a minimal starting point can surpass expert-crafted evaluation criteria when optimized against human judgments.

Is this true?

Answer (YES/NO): YES